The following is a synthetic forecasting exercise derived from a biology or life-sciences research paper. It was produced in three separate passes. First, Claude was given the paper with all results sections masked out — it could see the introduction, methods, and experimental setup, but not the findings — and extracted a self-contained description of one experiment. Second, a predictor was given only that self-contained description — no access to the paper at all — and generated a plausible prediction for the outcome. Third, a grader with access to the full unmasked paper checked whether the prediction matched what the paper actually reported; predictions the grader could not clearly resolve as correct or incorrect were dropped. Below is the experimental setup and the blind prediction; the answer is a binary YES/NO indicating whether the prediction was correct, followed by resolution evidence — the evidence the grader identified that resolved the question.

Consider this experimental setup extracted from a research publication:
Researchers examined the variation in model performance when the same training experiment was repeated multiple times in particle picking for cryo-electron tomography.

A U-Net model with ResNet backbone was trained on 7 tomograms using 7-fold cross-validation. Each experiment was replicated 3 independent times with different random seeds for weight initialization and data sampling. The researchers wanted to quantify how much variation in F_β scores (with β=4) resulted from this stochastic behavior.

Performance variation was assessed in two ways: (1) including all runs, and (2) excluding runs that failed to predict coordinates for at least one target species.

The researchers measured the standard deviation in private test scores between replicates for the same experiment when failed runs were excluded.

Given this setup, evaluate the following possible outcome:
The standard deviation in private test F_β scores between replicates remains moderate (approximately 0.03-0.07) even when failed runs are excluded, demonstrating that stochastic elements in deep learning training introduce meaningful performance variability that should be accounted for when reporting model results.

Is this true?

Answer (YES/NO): NO